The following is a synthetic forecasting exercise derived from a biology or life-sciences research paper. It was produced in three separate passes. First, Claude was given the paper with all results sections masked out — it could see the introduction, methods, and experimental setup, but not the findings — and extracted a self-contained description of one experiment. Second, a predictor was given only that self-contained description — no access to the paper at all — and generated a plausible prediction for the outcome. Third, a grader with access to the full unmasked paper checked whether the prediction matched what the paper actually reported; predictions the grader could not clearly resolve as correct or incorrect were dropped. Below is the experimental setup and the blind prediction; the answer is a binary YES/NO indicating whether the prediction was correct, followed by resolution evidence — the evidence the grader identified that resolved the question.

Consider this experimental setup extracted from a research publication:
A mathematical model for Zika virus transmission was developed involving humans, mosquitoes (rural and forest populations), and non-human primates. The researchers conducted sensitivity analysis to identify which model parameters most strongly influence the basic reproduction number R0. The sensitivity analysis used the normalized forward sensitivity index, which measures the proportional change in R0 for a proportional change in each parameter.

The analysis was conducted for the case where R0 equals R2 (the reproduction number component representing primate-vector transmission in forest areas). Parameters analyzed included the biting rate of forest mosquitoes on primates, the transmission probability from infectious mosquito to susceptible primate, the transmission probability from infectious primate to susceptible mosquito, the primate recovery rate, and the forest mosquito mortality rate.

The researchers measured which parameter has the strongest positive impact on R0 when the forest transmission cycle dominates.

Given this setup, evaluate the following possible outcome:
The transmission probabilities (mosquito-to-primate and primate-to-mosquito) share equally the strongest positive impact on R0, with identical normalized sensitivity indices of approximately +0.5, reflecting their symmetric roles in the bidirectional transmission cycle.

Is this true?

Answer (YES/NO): NO